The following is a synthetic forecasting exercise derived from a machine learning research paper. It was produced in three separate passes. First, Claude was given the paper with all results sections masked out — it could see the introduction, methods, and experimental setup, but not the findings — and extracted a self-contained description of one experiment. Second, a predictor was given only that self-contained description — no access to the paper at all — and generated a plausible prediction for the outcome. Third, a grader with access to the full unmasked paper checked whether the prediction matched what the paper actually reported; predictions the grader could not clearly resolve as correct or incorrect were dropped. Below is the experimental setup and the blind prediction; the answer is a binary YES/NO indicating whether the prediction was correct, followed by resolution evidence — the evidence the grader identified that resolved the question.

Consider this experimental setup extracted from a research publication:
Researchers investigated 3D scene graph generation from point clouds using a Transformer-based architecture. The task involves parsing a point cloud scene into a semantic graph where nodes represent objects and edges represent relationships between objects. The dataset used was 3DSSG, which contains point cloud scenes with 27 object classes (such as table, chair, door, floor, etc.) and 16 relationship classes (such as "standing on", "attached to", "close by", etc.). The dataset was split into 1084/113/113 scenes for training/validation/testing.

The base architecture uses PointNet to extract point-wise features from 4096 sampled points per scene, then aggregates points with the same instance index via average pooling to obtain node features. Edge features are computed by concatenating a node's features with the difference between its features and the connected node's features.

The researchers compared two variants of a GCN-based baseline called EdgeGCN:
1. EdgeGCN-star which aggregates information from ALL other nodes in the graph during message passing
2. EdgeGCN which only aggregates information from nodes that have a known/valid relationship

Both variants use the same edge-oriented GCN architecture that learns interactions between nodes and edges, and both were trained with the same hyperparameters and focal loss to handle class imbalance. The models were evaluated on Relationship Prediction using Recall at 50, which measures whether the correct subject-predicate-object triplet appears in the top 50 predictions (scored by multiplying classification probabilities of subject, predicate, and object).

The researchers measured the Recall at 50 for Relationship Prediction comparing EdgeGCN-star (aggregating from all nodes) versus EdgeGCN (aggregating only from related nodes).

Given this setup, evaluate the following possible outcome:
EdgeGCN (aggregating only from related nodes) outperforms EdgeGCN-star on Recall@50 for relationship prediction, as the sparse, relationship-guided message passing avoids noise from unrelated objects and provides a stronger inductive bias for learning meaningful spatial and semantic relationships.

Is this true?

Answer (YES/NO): YES